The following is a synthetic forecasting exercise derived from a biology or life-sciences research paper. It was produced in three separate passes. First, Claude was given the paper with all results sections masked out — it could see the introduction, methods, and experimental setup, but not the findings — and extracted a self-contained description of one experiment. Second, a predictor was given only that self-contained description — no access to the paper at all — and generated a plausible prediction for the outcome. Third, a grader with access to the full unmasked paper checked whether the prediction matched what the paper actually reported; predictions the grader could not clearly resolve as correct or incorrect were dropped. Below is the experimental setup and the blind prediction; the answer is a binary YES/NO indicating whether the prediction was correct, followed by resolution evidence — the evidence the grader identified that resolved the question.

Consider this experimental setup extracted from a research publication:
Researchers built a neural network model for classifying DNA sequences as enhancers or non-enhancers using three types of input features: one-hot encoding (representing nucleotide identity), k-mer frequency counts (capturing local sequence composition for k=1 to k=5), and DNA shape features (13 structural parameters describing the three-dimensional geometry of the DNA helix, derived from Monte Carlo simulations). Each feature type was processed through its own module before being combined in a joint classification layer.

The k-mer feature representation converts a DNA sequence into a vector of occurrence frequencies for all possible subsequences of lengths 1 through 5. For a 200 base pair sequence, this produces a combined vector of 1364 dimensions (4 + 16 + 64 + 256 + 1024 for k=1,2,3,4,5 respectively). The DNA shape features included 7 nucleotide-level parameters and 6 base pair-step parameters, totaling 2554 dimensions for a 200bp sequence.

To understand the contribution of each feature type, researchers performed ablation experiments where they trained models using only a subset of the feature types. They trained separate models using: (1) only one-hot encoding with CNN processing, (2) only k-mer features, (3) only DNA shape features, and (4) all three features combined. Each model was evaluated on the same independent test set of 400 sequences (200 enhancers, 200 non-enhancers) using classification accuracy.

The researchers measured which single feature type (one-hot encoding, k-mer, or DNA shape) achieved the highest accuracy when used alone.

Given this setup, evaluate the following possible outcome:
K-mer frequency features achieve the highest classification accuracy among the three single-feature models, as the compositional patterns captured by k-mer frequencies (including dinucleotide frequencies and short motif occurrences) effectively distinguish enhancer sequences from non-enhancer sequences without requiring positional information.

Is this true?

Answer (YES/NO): YES